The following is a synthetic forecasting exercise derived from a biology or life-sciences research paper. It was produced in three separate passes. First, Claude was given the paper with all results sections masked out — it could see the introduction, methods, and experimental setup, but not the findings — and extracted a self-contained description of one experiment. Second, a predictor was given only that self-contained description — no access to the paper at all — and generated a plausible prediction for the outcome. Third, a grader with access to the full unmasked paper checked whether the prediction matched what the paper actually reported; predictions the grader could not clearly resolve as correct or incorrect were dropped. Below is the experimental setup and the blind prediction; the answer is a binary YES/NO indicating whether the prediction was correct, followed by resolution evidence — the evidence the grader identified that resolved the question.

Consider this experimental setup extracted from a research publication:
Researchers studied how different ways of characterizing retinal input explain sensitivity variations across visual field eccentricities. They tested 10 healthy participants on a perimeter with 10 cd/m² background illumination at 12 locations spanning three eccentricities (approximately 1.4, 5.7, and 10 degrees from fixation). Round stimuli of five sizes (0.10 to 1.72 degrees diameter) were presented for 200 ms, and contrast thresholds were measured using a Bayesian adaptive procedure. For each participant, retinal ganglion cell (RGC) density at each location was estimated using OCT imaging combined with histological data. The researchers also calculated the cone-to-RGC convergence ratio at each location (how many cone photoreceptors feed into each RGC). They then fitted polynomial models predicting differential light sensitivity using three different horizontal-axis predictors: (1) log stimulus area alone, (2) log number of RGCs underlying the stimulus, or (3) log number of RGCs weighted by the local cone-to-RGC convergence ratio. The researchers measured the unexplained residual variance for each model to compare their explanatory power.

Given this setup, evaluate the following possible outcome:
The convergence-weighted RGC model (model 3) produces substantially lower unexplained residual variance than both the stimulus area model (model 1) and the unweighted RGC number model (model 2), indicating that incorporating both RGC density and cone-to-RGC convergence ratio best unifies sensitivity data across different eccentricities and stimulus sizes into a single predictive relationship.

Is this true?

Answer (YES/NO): NO